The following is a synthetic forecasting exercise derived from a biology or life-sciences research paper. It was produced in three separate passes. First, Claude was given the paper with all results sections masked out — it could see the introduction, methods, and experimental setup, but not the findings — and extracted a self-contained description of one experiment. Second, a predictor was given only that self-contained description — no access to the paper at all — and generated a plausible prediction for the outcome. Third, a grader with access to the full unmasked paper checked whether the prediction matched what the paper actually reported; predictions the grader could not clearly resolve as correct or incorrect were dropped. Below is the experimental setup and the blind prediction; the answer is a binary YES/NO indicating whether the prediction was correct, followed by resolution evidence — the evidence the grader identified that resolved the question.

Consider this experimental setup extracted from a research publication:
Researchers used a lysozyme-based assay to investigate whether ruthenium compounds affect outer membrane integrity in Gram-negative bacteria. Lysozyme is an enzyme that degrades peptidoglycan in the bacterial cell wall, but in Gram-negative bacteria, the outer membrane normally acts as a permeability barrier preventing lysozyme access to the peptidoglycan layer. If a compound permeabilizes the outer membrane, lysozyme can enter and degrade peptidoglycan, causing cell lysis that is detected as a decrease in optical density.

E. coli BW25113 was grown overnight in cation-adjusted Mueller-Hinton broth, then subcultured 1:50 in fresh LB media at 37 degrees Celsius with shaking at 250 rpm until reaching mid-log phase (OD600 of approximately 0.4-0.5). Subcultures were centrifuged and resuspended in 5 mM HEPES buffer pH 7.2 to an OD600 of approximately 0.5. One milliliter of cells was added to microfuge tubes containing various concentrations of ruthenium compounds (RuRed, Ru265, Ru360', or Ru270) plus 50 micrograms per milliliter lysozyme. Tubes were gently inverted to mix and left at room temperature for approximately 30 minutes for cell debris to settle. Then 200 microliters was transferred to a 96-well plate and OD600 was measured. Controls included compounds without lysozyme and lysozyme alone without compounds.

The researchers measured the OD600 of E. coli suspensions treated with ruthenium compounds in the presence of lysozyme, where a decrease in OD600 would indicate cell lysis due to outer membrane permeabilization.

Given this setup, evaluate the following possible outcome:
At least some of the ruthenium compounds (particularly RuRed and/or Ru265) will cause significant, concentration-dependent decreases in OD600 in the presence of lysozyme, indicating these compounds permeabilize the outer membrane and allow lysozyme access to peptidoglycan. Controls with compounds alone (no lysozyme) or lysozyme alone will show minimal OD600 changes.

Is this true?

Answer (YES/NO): NO